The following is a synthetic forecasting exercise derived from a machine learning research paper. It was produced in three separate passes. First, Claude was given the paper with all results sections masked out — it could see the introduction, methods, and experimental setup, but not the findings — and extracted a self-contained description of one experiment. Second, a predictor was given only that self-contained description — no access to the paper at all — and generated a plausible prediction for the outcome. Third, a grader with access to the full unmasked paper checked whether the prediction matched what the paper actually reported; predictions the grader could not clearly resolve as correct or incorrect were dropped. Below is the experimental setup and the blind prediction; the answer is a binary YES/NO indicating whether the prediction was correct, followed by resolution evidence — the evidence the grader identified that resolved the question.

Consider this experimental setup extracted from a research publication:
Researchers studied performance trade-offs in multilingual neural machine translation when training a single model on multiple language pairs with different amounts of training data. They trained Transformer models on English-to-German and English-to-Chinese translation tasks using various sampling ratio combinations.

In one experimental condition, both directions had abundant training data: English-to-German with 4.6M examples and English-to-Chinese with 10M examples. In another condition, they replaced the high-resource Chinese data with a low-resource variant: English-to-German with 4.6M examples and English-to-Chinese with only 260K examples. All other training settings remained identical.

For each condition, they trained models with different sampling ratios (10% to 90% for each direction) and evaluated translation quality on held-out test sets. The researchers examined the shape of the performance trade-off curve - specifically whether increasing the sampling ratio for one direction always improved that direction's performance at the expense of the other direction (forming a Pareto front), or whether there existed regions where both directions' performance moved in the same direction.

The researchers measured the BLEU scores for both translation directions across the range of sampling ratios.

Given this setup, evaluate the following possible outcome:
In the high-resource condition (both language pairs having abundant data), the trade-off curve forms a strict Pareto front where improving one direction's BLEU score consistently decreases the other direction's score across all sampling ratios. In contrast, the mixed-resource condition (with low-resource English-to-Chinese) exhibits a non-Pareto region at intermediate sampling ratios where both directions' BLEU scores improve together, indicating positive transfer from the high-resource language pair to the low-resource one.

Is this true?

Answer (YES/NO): YES